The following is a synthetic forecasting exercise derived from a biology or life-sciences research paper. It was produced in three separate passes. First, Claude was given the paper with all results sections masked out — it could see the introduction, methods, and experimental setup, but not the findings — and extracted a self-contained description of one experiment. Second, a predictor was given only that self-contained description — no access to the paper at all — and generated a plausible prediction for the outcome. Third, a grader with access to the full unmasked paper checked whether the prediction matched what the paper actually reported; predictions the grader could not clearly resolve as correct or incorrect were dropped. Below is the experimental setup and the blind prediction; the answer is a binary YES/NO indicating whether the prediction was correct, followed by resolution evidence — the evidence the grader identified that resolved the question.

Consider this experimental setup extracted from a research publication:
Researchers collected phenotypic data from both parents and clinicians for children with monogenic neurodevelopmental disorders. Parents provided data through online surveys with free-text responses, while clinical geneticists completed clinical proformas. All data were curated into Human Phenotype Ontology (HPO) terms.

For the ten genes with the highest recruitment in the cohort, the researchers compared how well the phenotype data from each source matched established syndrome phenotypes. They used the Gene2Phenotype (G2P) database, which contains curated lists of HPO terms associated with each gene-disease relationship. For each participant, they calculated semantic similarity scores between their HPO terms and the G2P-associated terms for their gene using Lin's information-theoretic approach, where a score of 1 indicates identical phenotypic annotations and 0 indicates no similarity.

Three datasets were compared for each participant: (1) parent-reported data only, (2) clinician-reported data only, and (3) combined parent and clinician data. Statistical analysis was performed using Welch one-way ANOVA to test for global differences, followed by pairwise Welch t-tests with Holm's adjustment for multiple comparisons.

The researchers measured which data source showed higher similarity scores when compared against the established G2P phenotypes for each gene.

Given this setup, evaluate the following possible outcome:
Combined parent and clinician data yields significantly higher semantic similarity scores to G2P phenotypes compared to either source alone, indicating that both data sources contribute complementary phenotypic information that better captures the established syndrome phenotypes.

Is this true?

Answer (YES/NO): NO